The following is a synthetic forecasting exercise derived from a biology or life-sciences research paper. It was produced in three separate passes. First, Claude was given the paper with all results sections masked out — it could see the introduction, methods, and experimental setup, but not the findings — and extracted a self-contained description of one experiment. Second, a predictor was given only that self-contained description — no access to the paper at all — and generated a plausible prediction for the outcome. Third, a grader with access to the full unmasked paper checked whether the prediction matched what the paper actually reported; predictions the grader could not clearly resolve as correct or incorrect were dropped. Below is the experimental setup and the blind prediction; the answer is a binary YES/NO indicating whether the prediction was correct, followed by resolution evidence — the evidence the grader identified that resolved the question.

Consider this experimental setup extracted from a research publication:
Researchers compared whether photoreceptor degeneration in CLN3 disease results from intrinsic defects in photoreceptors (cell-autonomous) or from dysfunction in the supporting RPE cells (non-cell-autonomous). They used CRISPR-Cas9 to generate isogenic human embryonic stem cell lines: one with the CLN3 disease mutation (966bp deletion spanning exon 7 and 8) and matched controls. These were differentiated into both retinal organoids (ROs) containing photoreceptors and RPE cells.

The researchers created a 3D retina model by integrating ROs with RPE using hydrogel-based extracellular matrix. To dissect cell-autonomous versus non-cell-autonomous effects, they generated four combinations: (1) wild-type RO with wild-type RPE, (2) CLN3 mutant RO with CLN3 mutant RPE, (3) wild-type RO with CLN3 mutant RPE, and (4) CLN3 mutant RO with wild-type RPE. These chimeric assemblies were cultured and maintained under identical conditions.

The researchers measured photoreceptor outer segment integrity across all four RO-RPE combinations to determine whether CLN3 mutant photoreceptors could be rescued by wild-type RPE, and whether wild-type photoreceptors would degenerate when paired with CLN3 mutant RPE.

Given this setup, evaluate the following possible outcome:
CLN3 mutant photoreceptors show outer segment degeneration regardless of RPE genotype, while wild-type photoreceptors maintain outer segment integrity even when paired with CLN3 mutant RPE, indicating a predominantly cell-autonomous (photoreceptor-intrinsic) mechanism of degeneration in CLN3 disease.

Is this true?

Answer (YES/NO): NO